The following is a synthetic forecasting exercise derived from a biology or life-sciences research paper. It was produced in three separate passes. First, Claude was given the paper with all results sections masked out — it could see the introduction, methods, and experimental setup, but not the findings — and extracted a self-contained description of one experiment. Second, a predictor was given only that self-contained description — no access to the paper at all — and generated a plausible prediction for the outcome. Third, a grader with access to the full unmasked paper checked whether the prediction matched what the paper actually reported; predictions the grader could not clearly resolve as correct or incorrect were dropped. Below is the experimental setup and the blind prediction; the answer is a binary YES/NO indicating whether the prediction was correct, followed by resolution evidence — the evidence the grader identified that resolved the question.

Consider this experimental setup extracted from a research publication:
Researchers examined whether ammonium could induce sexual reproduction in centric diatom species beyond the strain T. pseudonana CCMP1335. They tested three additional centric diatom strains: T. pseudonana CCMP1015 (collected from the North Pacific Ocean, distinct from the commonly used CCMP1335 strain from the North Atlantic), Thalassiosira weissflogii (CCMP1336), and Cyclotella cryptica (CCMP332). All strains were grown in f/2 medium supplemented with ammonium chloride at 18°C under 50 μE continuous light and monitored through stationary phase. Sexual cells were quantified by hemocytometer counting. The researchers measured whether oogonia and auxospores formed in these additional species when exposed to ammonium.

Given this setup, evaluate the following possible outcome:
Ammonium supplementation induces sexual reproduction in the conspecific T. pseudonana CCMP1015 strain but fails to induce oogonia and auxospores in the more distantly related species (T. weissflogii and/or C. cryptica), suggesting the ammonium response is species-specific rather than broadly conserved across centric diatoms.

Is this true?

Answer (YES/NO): NO